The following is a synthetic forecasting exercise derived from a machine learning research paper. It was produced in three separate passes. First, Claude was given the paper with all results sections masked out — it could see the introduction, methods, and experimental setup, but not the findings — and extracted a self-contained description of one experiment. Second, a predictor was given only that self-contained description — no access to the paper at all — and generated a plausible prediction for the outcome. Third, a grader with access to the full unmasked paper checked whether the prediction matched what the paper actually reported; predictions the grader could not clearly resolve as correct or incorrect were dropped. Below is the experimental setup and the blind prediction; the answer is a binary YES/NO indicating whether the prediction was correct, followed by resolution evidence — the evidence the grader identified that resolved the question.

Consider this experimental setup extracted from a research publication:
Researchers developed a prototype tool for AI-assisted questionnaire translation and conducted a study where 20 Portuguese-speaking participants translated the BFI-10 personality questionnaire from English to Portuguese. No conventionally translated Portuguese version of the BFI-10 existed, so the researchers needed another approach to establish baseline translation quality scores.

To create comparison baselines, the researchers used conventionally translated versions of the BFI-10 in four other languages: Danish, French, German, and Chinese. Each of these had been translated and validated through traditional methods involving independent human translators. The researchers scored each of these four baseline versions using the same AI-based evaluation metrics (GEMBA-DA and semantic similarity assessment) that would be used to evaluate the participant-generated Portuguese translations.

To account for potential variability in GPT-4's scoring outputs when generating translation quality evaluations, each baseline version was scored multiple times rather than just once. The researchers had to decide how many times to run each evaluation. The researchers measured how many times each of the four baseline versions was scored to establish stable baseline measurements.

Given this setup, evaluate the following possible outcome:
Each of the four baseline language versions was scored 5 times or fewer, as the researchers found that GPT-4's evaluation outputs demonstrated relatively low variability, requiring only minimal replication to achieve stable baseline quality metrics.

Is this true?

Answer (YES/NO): NO